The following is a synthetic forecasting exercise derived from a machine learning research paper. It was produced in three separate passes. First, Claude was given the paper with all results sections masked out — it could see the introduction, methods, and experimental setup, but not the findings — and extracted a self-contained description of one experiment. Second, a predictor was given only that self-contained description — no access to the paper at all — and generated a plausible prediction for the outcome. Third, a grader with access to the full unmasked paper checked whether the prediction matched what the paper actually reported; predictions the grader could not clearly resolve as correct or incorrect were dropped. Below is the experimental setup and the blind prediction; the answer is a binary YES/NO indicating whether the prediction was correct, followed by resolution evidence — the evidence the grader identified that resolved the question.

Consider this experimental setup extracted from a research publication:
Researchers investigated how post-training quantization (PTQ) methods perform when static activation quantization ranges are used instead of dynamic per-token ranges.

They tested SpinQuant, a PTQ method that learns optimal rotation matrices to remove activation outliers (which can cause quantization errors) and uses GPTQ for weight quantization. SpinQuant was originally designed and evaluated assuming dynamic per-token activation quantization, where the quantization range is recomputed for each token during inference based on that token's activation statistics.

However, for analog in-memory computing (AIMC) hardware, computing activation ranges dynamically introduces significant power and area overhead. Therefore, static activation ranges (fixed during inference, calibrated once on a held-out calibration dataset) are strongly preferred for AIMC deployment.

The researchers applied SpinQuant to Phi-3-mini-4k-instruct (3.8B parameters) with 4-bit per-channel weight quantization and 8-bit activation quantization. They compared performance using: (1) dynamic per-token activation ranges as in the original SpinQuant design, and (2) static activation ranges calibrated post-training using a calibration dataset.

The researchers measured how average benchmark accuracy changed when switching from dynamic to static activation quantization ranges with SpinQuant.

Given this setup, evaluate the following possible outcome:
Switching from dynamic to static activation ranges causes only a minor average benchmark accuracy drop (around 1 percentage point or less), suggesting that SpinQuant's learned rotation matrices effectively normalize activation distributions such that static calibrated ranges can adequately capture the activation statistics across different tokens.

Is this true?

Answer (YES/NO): NO